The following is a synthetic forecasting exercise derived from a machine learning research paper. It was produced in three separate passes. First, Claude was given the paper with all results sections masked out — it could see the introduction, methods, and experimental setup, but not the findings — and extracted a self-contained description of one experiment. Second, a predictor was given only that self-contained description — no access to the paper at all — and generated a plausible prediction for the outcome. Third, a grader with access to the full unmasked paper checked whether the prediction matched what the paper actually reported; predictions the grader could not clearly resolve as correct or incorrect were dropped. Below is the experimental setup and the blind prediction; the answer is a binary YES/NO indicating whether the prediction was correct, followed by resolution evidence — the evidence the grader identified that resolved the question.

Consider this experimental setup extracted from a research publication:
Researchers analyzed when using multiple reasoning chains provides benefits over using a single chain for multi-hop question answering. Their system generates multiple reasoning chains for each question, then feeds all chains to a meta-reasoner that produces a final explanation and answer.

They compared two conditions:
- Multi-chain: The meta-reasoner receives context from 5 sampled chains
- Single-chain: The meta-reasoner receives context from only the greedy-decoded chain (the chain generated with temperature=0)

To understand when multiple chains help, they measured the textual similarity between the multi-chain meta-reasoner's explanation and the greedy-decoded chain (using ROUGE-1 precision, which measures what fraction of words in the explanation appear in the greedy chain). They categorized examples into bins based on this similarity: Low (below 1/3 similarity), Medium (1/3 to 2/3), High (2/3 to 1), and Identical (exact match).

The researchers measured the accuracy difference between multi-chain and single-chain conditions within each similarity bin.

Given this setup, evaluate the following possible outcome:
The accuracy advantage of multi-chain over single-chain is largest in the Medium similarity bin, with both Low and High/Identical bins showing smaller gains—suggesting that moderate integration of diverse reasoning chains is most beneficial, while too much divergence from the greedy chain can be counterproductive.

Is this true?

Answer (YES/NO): NO